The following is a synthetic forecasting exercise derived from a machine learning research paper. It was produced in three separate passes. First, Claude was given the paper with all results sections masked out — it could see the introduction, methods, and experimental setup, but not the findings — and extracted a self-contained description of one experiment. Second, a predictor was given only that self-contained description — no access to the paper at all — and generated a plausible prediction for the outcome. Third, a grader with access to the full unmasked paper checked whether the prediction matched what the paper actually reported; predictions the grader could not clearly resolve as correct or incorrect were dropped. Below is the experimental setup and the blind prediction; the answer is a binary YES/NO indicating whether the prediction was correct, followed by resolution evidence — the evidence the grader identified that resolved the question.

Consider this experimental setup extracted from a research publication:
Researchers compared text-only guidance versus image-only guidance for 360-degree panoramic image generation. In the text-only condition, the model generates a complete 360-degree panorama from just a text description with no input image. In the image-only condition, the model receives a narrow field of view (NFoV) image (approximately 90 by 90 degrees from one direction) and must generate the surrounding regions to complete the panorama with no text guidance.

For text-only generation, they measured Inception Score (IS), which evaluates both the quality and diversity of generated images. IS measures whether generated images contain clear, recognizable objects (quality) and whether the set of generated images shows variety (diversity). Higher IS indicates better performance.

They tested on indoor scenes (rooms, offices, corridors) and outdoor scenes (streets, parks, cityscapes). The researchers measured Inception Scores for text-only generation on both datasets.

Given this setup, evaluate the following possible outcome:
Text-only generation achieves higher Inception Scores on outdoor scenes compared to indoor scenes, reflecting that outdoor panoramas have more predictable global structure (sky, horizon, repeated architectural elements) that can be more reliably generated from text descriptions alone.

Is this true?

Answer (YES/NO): NO